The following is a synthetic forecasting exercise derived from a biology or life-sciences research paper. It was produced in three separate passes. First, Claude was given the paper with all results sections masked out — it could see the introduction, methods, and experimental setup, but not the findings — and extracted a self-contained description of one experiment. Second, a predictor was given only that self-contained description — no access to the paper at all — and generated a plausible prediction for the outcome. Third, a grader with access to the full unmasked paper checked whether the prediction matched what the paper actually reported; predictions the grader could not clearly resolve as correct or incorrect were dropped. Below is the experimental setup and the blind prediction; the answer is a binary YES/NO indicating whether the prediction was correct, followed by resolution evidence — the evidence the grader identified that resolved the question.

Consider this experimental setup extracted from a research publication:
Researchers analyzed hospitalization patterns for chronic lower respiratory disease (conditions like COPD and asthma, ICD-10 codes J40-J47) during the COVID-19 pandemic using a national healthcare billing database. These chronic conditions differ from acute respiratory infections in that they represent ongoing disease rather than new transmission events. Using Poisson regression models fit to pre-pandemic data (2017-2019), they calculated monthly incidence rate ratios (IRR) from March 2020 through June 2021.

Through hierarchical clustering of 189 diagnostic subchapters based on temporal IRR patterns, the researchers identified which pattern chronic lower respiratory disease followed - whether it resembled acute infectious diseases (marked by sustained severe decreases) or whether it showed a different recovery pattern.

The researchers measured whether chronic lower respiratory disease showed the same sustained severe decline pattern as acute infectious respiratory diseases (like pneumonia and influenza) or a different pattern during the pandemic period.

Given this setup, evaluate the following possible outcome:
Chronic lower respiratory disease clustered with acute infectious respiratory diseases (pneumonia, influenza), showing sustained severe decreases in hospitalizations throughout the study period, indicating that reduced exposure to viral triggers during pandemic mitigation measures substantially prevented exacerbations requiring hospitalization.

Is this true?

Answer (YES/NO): NO